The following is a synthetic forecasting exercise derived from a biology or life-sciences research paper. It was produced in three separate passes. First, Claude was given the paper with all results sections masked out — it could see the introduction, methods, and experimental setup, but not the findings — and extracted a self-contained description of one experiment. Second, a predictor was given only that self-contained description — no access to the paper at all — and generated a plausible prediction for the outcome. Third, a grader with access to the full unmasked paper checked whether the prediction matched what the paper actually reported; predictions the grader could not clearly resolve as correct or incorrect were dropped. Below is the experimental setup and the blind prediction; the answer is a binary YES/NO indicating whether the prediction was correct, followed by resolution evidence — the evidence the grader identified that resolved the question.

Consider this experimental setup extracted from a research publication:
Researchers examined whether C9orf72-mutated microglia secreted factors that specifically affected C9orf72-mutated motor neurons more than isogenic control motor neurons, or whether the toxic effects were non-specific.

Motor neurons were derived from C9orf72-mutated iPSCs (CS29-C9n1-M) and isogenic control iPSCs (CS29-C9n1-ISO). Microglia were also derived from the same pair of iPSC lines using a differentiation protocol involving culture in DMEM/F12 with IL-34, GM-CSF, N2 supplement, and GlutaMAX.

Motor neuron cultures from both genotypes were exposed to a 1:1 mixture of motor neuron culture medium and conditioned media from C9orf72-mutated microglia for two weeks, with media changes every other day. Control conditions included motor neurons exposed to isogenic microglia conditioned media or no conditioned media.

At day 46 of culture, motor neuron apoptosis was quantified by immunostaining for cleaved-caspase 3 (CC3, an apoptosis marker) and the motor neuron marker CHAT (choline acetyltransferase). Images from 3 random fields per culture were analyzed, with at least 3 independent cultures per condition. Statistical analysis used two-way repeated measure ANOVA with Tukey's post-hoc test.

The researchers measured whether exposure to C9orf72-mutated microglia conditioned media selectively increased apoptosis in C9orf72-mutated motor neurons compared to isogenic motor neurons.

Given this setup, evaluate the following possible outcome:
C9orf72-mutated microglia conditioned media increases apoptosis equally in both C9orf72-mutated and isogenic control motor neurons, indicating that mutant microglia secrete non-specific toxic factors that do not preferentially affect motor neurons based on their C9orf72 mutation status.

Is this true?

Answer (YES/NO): NO